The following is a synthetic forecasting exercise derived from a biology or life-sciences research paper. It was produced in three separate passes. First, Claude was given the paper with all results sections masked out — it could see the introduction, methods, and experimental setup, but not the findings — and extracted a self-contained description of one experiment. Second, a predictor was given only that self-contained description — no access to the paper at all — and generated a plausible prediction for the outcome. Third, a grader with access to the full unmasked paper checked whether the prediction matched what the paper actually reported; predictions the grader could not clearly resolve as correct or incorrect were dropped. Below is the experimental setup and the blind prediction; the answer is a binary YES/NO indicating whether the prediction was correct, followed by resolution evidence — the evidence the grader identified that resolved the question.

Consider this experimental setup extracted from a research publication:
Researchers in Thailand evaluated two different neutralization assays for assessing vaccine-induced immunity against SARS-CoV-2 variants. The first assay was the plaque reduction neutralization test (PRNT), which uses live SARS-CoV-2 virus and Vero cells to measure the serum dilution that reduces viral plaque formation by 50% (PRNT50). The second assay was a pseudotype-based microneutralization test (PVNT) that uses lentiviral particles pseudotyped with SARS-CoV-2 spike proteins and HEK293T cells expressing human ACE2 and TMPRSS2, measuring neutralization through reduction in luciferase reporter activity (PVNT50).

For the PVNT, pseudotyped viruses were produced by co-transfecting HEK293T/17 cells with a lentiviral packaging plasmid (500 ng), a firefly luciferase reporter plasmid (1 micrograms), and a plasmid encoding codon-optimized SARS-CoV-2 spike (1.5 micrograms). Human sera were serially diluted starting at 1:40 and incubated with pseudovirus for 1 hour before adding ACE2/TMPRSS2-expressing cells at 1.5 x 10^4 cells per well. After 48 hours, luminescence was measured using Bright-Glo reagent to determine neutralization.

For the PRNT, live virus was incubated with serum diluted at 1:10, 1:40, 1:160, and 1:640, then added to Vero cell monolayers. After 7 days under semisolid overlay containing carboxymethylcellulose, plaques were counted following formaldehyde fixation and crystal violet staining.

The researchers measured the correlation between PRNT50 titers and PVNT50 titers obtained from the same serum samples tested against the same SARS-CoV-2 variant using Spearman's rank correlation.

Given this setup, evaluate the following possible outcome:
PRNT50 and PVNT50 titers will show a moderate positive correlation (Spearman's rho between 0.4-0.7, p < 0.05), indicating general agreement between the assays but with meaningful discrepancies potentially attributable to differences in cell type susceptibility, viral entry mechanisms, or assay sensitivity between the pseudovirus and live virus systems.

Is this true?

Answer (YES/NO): NO